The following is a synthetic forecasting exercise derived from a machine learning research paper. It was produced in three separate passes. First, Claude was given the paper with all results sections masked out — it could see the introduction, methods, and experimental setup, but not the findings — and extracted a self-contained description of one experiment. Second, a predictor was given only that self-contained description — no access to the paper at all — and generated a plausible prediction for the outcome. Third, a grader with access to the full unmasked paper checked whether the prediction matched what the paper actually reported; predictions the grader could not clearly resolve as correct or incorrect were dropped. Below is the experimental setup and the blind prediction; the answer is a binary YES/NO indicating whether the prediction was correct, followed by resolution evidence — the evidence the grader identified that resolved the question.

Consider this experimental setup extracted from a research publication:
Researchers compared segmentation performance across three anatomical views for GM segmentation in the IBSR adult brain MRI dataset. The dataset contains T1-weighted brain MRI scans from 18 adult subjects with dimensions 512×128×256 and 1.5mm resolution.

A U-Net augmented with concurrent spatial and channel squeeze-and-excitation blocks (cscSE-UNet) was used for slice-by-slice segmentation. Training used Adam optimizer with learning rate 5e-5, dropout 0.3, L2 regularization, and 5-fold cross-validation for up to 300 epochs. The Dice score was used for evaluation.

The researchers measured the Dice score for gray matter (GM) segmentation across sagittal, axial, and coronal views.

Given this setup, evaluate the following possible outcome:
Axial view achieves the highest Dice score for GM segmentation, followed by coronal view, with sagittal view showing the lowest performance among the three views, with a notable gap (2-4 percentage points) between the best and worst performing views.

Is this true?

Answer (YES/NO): NO